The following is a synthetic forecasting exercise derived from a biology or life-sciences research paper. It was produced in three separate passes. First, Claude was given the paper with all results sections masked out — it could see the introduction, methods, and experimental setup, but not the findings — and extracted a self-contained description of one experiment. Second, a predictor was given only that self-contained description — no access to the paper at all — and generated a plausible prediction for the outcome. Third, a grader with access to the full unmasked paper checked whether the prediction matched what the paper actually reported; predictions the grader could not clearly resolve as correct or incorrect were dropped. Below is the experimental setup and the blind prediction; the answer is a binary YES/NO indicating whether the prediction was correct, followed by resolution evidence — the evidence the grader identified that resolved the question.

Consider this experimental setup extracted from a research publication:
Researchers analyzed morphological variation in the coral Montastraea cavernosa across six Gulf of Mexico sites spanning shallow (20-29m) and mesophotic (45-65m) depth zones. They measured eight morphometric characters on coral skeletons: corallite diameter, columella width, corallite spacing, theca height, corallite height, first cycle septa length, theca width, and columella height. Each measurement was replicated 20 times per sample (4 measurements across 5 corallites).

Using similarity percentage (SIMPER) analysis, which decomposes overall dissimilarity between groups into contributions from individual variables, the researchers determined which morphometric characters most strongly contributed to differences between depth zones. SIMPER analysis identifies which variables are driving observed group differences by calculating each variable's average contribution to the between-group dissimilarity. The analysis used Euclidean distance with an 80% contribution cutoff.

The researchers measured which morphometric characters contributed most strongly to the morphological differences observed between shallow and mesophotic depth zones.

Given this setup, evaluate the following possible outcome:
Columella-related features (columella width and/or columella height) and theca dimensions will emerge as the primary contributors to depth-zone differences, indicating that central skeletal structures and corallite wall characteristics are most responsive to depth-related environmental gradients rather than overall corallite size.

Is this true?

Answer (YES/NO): NO